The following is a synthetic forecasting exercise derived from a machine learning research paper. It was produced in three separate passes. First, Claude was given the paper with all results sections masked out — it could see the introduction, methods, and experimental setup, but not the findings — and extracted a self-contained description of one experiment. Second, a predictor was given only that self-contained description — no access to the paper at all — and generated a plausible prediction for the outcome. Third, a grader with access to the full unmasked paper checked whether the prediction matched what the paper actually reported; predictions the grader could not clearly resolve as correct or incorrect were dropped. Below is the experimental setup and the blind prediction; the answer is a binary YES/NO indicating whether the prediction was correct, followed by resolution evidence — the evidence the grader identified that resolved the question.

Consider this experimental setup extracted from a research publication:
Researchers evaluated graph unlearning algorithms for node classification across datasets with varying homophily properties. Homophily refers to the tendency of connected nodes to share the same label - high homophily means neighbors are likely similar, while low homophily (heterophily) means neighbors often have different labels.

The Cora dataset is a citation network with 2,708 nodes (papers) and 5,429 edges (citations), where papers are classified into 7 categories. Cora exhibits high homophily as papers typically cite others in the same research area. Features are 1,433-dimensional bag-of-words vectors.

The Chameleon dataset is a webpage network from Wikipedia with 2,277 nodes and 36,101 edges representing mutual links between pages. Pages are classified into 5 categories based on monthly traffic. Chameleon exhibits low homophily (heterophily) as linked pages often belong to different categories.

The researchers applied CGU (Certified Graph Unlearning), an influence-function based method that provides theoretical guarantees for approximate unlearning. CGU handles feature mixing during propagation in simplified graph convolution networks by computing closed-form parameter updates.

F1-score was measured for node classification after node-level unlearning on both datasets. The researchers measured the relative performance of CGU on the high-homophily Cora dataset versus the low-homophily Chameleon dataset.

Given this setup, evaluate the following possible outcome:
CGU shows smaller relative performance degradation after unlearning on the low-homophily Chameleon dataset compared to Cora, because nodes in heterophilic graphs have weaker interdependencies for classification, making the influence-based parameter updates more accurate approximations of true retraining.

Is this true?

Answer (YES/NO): NO